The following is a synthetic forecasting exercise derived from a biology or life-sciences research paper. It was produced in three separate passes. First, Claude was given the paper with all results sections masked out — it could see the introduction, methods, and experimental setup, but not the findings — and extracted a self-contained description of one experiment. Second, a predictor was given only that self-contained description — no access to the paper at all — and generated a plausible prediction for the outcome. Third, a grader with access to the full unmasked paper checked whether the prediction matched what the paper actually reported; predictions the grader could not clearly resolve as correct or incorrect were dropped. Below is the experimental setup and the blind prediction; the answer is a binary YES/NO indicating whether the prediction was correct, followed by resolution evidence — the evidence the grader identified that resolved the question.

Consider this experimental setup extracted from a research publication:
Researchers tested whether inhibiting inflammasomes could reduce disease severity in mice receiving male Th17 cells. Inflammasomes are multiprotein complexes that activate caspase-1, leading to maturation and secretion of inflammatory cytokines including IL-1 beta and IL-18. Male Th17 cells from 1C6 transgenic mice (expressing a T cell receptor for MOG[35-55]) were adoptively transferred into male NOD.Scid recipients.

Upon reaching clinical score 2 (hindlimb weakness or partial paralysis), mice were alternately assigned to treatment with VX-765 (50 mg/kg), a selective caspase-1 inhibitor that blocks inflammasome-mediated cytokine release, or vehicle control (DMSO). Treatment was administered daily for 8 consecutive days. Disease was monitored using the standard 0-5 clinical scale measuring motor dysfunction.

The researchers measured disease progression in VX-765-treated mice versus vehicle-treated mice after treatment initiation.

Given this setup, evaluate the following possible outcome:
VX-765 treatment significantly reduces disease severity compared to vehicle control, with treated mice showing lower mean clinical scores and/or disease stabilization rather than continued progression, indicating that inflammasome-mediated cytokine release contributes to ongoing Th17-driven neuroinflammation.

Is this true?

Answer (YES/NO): YES